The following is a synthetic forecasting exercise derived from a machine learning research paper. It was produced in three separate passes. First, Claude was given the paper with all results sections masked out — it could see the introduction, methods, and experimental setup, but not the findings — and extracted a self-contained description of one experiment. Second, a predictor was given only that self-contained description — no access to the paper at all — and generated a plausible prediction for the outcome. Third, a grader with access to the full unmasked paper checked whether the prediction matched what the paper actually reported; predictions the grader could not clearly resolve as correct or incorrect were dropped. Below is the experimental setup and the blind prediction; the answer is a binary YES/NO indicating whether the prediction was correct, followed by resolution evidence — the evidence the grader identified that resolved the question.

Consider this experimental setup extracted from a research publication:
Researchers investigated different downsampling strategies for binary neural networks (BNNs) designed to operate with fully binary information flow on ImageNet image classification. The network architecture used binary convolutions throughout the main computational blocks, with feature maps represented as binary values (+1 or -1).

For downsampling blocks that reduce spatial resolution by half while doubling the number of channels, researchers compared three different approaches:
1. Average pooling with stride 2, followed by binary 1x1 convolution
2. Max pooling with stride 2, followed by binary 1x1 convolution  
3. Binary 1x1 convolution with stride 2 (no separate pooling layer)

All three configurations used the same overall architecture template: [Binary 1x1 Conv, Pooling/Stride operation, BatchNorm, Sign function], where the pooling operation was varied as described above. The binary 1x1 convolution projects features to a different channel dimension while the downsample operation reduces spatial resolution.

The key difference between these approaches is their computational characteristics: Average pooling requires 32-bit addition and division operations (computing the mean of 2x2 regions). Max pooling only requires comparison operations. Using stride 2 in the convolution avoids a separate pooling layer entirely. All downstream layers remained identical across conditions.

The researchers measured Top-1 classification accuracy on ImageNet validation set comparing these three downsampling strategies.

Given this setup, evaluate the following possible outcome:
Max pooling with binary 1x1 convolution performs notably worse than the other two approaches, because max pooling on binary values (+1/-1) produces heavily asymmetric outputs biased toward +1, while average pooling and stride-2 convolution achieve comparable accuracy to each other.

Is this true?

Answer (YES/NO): NO